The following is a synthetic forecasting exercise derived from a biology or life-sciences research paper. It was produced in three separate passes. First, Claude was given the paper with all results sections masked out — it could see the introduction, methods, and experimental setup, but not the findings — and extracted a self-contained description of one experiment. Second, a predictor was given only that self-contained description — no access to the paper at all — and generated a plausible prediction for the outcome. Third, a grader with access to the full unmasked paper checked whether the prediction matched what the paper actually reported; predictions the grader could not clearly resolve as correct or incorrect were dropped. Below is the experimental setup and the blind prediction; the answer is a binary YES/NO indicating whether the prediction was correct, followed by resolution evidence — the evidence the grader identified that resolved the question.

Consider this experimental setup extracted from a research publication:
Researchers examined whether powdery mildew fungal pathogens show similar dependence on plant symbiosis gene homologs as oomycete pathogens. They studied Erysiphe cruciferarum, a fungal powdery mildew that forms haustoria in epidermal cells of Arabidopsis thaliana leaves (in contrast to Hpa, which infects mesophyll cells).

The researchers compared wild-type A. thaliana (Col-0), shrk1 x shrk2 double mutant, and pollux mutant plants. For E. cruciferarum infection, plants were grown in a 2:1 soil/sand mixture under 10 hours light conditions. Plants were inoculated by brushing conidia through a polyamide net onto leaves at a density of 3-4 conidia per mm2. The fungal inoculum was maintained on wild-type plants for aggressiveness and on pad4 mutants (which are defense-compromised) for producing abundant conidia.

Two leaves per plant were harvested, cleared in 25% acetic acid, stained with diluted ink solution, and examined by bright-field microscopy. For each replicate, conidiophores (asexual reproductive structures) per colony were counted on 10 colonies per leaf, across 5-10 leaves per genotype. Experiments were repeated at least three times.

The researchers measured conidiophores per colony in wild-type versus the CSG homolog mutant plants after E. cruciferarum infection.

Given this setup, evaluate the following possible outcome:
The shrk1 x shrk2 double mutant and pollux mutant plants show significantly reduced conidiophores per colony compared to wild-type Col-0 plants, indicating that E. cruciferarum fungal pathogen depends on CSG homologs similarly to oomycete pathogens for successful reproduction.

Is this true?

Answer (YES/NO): NO